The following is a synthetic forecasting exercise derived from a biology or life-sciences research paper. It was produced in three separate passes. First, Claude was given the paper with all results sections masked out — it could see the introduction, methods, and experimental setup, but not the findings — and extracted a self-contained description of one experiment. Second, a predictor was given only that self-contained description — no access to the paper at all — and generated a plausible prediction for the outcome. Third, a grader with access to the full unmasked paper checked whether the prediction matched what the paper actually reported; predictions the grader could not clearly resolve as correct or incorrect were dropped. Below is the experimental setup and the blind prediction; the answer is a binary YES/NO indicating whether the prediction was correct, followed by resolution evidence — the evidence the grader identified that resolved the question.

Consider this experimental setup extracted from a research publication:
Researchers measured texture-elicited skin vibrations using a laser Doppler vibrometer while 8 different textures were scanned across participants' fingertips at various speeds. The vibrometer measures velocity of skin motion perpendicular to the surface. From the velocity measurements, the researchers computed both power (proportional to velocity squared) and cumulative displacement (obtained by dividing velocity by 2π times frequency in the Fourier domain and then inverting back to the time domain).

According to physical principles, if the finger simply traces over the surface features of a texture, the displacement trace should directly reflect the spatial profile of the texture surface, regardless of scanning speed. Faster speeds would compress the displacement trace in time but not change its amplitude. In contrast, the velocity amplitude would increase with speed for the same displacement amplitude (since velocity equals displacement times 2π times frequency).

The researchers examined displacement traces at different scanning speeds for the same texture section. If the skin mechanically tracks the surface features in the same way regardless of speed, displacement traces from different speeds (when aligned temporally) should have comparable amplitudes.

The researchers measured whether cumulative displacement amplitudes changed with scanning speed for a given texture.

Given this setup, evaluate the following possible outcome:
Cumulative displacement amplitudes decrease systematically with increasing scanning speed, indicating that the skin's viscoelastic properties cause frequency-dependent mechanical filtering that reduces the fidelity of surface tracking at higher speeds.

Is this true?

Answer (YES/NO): NO